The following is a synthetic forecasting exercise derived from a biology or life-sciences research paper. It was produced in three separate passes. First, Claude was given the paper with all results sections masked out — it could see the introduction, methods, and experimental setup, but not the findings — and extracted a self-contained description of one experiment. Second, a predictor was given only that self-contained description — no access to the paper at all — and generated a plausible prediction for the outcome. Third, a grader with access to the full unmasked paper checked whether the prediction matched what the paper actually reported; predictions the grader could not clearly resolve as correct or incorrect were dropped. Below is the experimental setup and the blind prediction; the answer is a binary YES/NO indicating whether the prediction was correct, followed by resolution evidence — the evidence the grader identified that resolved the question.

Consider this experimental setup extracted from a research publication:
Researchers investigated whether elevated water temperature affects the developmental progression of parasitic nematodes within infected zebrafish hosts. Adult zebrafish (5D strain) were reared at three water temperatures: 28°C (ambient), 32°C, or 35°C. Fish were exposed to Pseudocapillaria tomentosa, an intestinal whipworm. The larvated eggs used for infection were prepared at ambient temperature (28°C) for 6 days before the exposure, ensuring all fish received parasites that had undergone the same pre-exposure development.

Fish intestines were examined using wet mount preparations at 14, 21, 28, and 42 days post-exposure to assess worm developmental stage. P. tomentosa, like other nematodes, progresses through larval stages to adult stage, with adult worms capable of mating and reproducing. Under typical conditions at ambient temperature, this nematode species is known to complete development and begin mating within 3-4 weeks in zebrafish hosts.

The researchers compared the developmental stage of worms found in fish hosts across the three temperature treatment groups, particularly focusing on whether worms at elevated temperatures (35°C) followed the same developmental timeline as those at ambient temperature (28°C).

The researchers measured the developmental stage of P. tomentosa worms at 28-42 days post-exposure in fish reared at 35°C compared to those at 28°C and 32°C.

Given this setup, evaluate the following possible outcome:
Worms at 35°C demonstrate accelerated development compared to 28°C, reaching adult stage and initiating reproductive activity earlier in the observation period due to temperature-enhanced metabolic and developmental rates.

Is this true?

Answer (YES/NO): NO